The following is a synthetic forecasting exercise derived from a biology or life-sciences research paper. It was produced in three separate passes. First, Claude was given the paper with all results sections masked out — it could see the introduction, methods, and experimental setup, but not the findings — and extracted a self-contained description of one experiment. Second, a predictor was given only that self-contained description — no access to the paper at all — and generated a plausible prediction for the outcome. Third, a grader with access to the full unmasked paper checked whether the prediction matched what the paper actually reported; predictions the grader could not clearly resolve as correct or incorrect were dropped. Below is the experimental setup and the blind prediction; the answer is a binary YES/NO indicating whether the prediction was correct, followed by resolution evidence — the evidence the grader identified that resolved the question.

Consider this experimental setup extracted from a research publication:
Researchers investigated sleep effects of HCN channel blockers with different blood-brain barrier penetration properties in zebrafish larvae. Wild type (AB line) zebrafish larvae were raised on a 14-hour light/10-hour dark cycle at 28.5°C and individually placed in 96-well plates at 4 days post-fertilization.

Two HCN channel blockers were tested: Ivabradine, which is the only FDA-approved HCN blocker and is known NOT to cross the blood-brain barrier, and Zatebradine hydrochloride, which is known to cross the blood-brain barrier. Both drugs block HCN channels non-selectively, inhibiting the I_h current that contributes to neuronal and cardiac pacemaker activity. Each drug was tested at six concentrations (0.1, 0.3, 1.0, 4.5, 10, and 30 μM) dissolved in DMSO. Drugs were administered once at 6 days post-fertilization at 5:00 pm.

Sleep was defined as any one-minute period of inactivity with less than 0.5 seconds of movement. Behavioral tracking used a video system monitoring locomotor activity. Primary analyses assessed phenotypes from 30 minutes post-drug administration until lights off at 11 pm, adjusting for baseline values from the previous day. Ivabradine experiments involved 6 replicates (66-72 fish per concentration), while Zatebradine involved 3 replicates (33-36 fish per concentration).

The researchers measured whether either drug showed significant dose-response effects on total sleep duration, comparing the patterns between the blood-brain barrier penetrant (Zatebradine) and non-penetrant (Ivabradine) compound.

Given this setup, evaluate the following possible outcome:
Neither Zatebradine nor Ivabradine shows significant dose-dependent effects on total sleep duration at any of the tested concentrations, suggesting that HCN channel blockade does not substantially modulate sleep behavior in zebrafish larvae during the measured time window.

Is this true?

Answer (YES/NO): NO